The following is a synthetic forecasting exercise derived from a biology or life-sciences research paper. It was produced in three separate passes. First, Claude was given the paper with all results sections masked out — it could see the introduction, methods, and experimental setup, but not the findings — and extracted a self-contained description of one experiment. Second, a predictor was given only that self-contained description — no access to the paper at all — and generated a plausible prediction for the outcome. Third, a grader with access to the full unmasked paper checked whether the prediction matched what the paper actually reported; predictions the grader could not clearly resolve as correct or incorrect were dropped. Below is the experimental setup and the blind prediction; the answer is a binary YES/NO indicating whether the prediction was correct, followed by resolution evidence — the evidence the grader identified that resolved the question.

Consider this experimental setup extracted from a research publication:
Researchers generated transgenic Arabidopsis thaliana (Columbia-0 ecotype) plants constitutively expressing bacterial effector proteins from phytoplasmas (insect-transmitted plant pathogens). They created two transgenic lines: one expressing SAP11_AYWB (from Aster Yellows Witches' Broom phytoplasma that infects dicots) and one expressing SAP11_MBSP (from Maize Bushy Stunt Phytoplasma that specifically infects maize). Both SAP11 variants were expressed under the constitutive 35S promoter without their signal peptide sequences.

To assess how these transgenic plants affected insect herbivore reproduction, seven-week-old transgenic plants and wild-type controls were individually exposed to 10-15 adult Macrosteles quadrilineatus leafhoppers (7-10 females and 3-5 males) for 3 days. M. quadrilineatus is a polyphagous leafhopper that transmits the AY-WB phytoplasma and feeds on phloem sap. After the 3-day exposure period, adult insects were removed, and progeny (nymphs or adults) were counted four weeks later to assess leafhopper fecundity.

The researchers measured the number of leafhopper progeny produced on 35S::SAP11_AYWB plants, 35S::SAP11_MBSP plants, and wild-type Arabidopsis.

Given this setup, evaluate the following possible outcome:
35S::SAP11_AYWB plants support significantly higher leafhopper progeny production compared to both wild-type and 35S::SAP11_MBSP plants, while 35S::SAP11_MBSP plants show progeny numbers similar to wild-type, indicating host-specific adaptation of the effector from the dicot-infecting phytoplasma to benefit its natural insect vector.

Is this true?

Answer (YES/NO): YES